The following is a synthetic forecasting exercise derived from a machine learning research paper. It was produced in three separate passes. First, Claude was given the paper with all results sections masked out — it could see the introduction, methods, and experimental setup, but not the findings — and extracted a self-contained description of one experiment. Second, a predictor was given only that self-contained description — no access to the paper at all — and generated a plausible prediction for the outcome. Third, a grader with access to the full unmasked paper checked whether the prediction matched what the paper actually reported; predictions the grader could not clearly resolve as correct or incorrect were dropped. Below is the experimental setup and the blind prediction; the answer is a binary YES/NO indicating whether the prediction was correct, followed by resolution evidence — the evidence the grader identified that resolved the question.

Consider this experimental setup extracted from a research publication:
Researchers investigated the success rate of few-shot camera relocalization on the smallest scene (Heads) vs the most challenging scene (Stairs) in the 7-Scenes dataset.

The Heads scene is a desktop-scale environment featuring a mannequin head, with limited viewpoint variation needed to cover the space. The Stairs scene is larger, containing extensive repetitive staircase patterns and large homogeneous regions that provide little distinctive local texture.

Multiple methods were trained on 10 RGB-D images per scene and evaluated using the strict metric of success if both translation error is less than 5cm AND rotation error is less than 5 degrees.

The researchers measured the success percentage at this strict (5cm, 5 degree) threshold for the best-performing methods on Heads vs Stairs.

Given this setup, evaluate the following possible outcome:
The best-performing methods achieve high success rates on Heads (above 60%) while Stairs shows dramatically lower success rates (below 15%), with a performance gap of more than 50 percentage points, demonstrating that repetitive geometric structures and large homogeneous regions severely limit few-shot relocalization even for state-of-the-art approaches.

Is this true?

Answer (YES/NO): YES